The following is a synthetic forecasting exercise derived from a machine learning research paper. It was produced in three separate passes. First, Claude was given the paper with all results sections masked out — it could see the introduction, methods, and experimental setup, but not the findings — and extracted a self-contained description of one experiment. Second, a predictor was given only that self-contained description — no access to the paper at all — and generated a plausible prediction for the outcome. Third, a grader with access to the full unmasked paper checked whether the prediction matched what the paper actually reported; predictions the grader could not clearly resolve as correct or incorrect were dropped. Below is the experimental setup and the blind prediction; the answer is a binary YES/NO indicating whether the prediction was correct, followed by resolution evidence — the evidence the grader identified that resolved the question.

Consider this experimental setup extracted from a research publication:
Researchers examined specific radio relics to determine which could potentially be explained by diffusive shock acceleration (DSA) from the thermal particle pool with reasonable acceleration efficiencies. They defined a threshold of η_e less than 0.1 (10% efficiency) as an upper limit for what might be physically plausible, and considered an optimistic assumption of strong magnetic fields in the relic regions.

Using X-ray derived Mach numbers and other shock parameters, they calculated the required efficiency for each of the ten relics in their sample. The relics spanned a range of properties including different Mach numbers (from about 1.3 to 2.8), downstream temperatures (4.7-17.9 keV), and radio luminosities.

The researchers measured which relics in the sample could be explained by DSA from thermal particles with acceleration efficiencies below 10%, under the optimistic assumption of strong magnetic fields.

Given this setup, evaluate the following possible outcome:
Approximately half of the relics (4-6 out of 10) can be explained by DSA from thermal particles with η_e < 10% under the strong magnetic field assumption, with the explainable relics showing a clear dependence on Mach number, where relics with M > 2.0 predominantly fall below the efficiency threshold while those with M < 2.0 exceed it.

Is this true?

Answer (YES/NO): NO